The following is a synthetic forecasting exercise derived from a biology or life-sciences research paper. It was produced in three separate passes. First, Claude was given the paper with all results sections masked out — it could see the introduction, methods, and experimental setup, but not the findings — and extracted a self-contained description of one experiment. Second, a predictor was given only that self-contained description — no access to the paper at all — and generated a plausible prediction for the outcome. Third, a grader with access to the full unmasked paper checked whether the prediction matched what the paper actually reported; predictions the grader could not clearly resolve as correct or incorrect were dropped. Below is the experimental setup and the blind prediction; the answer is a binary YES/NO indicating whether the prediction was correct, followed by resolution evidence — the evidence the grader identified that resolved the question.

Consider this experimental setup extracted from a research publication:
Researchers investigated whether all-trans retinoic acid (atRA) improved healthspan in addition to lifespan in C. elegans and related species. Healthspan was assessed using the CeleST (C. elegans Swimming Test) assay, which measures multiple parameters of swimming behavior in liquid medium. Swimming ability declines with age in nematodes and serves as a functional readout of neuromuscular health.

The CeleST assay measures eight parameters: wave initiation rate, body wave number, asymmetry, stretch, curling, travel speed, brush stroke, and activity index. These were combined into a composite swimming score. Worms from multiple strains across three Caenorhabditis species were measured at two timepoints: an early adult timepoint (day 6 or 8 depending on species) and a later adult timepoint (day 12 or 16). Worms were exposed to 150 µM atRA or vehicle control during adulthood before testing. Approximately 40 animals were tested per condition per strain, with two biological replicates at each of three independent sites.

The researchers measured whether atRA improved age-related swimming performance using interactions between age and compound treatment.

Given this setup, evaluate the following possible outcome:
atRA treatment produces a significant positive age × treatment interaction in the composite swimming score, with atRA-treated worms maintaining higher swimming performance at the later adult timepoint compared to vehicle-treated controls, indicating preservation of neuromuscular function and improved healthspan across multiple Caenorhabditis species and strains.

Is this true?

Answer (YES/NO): NO